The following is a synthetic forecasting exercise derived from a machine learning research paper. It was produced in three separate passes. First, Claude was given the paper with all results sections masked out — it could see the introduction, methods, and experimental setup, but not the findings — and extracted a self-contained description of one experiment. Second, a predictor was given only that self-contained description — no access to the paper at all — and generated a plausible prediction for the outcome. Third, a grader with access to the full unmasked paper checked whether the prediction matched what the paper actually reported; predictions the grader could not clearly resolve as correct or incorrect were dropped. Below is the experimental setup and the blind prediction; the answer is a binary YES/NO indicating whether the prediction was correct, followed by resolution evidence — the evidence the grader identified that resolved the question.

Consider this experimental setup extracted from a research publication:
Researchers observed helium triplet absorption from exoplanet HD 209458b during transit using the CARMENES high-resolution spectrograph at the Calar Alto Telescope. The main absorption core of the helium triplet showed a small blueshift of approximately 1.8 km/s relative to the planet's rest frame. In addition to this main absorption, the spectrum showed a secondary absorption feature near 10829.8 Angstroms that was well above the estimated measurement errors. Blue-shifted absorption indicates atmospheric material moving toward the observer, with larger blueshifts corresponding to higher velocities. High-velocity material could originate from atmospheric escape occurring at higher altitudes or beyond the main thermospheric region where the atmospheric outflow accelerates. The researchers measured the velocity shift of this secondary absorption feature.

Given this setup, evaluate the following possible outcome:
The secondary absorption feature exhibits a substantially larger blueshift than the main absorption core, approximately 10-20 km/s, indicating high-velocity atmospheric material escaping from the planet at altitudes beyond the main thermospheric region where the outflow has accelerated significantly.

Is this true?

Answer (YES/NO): YES